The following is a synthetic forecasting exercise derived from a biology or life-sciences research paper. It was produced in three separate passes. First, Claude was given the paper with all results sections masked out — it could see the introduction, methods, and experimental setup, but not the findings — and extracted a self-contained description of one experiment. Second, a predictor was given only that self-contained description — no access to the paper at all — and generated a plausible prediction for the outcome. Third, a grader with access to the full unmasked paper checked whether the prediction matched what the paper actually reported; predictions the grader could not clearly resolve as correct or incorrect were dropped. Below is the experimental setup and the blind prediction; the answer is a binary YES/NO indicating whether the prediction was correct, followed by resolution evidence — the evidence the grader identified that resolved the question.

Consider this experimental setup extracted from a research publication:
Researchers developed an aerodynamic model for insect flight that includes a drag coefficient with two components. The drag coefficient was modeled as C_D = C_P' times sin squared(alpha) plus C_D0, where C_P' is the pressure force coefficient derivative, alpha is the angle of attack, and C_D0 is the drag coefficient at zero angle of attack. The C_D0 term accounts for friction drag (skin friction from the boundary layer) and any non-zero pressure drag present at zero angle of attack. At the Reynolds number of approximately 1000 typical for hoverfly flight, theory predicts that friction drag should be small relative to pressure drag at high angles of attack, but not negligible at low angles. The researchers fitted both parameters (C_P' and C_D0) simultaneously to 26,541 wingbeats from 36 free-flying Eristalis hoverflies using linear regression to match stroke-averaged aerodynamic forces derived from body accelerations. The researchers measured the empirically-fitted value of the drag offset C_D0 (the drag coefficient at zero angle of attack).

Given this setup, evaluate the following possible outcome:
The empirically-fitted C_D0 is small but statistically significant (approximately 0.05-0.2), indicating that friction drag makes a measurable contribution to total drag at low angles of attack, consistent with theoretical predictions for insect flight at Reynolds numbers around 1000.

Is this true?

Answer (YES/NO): NO